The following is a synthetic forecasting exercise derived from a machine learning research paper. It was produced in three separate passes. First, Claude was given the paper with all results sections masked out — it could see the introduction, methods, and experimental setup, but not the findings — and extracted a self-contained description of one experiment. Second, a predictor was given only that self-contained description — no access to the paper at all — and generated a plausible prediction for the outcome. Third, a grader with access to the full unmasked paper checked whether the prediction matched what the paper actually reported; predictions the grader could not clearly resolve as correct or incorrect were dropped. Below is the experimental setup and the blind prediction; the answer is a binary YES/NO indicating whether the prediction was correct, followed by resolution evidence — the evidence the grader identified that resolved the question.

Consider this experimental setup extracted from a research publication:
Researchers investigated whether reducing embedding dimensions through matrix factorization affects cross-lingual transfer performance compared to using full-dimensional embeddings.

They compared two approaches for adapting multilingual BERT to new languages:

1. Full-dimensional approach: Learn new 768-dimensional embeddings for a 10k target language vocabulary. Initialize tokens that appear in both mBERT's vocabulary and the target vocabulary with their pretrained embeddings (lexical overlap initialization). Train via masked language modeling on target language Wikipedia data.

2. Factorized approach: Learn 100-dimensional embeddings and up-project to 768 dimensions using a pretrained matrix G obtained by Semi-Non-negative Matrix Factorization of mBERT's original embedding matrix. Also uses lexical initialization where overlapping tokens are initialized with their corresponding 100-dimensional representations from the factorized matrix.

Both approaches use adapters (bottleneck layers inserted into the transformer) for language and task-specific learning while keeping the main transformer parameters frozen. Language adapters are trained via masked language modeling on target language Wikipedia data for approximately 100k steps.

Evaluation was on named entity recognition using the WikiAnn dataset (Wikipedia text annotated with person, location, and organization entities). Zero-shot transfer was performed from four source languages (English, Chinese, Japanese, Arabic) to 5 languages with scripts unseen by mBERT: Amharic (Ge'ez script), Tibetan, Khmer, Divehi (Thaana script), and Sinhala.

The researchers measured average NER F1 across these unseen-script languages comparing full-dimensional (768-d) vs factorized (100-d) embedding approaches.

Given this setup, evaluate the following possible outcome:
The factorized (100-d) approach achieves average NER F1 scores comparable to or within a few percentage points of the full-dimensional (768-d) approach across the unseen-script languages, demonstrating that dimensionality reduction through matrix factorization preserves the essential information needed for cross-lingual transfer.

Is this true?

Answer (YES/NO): YES